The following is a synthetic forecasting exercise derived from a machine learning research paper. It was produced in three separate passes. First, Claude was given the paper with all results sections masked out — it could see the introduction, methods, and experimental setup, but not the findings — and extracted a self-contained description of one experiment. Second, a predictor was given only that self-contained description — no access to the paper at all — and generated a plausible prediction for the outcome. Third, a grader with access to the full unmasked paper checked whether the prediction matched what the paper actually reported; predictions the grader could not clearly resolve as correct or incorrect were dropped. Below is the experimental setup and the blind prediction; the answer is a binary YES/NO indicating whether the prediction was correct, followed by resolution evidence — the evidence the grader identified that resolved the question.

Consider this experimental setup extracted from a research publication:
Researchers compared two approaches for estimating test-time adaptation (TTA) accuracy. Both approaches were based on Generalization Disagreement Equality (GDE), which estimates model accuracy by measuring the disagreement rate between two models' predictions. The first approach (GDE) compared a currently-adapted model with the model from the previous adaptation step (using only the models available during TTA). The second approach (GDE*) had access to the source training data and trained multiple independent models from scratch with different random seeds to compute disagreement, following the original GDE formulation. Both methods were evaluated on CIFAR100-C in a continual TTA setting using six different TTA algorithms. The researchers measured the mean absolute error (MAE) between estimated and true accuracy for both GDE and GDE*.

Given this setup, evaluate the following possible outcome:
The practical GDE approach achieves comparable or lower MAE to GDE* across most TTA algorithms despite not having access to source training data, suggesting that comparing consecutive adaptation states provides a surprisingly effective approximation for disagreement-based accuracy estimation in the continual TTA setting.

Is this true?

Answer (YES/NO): NO